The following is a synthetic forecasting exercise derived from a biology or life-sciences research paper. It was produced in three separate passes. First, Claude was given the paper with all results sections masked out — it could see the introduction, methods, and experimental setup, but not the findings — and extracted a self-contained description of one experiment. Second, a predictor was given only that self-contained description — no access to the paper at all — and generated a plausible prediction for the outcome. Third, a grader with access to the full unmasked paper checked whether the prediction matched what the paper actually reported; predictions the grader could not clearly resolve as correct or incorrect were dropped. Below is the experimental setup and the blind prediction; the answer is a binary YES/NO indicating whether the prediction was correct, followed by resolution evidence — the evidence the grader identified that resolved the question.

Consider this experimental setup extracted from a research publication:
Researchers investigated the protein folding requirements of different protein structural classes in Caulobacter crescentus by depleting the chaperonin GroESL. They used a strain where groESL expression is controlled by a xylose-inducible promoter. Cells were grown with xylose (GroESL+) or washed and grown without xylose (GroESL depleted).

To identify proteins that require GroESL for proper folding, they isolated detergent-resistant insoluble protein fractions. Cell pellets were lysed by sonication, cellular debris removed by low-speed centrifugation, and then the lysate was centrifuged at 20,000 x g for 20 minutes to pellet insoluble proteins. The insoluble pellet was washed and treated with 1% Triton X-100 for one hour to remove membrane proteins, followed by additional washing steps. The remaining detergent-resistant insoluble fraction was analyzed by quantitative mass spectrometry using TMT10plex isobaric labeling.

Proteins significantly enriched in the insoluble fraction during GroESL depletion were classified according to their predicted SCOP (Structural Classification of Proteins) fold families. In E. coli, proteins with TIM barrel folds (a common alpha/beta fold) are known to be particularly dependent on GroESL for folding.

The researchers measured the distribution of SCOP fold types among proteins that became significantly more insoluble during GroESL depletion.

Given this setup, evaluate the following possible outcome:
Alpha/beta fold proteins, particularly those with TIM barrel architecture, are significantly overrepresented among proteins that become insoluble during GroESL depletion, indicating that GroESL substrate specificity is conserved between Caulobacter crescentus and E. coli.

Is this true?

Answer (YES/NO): YES